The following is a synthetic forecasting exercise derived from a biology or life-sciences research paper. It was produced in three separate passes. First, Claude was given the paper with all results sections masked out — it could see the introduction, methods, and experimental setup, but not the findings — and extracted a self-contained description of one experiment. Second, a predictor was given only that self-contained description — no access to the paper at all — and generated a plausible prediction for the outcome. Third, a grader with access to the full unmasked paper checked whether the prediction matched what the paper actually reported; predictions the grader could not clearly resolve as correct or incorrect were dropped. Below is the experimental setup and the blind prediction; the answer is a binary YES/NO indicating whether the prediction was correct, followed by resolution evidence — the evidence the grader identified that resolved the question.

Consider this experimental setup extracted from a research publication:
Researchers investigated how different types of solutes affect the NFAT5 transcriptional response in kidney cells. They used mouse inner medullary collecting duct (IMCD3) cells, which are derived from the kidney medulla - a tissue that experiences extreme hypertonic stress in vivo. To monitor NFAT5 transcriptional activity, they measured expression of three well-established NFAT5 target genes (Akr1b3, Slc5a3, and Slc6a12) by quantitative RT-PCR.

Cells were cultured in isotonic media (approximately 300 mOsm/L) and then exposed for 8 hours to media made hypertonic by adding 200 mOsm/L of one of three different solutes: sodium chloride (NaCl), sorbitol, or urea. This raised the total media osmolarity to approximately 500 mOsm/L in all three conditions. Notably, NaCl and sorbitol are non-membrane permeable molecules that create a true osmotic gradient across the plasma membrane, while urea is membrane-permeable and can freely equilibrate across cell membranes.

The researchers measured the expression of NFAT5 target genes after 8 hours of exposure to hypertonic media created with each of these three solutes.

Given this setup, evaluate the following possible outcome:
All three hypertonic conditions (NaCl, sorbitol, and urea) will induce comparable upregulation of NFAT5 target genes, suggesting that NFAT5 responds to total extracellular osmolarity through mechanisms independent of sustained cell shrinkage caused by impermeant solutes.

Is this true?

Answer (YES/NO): NO